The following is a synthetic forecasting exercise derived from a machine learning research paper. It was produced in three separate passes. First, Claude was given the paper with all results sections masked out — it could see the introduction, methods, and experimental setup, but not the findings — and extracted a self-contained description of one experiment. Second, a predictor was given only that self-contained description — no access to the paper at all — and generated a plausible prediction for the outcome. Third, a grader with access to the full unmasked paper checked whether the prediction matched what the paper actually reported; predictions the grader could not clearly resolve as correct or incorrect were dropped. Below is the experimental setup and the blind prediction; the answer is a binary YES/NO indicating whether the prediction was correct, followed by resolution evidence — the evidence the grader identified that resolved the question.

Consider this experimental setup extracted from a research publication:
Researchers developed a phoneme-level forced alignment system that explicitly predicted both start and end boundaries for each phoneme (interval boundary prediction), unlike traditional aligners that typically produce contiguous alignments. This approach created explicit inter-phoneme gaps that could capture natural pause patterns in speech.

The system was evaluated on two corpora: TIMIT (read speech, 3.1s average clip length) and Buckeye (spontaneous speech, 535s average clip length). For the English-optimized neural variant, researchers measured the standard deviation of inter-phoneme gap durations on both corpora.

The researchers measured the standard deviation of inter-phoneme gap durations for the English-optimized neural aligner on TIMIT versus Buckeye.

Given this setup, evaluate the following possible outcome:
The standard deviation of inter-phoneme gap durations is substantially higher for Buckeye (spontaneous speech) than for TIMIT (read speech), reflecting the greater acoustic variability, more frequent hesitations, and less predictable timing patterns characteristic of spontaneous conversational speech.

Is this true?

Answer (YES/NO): YES